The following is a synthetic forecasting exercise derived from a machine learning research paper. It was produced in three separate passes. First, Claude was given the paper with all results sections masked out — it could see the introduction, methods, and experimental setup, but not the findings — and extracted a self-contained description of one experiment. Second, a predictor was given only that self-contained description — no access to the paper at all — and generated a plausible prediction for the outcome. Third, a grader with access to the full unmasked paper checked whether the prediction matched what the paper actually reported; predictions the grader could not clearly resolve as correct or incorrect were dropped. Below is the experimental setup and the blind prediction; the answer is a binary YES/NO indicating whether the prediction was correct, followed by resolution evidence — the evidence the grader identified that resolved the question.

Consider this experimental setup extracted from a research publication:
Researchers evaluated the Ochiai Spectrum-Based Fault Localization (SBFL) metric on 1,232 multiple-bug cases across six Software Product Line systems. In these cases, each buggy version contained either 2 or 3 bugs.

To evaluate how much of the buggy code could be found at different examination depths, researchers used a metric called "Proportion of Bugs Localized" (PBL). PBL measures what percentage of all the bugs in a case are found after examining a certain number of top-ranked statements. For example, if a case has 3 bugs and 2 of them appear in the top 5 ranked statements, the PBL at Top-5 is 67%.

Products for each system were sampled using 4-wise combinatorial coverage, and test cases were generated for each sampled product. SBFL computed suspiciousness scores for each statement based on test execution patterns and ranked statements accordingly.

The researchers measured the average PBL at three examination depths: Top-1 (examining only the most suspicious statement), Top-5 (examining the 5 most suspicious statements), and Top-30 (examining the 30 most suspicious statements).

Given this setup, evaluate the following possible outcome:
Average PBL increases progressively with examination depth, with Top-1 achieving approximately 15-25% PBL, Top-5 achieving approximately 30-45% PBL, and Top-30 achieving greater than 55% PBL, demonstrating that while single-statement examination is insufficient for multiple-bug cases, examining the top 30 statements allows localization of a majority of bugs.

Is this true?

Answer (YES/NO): NO